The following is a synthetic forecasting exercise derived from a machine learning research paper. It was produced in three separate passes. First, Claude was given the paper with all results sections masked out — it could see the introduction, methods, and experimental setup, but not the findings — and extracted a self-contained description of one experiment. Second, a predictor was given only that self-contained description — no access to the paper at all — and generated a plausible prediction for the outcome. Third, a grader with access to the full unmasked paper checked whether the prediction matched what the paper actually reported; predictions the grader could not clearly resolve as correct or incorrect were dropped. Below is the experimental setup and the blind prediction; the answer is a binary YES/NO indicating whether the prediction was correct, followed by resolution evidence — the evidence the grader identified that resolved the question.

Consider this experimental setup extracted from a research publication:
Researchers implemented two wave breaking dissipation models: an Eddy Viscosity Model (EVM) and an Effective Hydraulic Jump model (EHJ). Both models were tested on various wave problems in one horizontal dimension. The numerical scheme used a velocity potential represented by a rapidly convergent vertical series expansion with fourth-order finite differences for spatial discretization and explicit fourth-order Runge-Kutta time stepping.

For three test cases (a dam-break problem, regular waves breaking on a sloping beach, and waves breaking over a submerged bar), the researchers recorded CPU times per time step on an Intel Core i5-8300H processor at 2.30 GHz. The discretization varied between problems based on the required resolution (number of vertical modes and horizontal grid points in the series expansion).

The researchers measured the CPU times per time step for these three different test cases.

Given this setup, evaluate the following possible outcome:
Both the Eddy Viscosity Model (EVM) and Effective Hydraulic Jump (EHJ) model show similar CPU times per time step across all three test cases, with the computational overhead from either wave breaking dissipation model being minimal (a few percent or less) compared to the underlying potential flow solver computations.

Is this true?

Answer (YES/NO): NO